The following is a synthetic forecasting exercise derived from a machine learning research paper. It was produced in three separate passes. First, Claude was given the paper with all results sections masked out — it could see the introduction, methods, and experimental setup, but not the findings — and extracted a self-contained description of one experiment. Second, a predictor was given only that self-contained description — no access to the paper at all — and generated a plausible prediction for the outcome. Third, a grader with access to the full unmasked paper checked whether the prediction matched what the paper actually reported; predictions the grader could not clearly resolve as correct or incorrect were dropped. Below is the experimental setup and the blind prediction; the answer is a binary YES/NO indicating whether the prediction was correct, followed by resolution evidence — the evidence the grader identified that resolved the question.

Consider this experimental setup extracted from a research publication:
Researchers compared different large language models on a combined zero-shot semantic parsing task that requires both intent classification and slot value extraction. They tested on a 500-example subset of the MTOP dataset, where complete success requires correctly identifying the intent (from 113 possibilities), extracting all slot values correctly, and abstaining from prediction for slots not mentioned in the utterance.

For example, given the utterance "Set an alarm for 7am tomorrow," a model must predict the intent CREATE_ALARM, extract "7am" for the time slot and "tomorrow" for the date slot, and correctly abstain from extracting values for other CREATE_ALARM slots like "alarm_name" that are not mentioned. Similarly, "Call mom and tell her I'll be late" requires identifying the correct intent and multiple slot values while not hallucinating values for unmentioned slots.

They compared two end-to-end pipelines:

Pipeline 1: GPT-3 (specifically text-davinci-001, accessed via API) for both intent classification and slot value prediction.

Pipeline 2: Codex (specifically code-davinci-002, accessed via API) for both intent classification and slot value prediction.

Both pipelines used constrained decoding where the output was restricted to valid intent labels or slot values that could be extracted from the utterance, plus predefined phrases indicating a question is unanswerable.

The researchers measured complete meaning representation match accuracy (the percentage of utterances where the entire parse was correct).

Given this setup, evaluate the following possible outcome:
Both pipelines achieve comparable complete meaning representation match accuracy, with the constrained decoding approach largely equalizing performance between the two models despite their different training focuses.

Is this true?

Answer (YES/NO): NO